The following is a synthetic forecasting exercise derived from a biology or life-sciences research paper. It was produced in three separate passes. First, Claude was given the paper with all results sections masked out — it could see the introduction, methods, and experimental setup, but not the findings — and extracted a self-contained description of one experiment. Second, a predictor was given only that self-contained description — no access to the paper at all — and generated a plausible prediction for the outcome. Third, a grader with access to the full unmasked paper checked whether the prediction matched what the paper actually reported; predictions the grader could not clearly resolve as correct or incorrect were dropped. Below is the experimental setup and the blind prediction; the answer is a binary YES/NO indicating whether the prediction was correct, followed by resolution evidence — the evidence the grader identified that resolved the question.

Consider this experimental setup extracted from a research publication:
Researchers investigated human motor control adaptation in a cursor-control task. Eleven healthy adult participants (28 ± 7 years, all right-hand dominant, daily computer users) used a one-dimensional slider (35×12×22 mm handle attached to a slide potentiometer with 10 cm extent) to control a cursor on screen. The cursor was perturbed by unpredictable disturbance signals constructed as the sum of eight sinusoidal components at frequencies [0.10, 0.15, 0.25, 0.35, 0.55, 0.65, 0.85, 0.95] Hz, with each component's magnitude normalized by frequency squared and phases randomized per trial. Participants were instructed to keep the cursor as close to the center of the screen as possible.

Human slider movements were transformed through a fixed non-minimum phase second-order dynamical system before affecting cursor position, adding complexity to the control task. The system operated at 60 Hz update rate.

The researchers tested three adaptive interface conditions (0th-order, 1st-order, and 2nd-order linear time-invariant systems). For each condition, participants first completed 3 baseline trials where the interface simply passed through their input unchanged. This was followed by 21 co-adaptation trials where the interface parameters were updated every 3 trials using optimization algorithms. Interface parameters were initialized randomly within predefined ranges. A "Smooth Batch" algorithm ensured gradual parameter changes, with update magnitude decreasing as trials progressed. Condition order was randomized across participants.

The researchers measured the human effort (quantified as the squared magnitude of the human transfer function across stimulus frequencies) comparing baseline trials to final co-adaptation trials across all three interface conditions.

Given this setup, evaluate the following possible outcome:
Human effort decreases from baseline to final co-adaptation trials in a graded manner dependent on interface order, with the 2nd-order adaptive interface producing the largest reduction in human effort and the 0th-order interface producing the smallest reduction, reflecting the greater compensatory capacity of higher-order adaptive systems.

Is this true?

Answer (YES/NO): NO